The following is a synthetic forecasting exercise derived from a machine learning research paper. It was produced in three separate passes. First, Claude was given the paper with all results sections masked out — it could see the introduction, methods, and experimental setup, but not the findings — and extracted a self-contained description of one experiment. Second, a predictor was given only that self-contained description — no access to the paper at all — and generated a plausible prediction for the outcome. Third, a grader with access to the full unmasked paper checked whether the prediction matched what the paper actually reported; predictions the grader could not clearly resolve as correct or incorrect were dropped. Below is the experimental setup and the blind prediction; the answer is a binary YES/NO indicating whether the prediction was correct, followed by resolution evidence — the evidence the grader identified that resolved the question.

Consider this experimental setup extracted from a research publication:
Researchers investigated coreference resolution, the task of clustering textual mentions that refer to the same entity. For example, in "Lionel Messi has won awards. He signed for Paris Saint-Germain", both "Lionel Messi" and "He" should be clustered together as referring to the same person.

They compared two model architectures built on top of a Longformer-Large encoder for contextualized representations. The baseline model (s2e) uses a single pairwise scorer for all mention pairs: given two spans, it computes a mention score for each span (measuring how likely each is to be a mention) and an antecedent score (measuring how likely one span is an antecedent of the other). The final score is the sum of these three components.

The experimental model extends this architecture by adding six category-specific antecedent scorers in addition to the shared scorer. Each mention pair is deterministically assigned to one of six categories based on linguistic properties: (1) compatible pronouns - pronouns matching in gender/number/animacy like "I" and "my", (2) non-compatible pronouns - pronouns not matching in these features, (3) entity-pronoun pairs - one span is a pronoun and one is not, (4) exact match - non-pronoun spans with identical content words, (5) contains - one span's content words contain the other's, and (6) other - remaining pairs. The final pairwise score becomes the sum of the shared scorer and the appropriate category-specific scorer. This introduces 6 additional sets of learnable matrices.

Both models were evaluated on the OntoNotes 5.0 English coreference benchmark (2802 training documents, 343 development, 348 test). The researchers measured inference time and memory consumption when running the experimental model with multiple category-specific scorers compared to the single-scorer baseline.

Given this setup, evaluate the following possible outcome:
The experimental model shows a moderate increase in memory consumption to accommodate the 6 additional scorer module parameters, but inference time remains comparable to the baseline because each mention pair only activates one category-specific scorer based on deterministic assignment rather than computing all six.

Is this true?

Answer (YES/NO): NO